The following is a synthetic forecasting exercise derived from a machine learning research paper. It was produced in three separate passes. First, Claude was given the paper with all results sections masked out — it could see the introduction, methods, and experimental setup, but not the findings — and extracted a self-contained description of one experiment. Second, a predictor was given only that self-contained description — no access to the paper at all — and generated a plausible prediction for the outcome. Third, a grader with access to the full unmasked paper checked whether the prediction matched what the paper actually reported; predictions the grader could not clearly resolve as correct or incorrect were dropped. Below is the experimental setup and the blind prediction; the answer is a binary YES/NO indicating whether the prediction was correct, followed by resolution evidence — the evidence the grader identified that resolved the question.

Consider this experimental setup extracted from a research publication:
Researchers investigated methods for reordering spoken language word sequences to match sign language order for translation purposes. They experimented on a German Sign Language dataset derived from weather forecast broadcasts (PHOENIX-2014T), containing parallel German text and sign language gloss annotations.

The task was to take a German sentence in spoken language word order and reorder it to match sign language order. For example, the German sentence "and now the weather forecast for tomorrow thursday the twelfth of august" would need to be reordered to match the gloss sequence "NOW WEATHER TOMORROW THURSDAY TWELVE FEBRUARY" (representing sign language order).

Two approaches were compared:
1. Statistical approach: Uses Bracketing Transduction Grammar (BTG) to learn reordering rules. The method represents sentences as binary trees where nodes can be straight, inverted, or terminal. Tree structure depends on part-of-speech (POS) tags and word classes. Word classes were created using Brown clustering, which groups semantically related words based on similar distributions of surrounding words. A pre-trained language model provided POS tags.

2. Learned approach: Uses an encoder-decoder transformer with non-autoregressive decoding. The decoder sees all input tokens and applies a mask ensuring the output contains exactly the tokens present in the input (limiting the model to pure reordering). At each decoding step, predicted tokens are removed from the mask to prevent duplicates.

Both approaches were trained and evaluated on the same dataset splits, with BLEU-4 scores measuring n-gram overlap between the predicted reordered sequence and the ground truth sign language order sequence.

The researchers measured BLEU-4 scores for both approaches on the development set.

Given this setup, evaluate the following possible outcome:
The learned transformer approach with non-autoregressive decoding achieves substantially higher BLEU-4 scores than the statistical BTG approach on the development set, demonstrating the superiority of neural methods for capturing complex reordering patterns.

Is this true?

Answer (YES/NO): NO